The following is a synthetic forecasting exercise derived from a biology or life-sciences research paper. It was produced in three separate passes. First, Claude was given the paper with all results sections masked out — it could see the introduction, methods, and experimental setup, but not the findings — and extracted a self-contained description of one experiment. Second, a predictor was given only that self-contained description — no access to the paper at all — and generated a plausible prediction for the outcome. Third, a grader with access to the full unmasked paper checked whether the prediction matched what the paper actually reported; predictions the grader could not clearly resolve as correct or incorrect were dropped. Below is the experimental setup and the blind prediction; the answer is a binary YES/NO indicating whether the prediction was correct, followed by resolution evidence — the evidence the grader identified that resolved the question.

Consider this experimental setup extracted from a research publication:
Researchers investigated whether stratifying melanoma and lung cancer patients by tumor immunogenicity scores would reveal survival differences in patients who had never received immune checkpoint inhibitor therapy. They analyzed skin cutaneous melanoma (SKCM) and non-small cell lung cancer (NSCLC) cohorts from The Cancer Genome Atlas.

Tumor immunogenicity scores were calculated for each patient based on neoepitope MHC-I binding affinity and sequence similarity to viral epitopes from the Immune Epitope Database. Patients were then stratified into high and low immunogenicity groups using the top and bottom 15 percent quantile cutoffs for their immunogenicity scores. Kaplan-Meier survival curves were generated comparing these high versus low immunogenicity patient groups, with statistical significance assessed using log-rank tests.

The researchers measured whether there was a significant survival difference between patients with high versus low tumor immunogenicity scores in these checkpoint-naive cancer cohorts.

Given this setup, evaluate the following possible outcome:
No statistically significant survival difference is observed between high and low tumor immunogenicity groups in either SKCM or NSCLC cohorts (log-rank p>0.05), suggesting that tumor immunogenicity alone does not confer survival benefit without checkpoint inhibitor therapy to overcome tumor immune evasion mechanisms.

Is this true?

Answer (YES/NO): YES